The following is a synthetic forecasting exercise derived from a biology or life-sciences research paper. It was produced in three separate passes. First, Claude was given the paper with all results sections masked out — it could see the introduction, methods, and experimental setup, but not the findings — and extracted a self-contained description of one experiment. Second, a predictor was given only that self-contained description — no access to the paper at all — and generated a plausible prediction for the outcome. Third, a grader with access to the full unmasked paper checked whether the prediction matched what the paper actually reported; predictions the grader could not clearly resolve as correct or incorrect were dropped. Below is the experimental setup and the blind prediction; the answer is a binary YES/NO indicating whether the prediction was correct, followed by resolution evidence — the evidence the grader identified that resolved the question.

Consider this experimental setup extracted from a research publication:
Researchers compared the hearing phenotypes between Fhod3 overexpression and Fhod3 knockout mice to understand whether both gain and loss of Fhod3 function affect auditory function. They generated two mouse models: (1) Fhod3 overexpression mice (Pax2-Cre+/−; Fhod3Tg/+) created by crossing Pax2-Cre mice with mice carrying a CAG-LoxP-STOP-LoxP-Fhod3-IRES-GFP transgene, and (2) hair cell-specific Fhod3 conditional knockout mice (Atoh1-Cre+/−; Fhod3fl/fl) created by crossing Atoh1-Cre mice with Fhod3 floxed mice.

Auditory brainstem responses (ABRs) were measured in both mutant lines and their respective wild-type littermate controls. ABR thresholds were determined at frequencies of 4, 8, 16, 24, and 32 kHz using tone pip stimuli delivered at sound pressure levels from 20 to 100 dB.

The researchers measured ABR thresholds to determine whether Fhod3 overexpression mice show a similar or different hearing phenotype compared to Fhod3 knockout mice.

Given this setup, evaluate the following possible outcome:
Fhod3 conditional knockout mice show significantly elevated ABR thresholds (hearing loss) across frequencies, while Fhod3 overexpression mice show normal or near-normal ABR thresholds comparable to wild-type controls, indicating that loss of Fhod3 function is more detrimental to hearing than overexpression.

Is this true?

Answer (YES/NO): NO